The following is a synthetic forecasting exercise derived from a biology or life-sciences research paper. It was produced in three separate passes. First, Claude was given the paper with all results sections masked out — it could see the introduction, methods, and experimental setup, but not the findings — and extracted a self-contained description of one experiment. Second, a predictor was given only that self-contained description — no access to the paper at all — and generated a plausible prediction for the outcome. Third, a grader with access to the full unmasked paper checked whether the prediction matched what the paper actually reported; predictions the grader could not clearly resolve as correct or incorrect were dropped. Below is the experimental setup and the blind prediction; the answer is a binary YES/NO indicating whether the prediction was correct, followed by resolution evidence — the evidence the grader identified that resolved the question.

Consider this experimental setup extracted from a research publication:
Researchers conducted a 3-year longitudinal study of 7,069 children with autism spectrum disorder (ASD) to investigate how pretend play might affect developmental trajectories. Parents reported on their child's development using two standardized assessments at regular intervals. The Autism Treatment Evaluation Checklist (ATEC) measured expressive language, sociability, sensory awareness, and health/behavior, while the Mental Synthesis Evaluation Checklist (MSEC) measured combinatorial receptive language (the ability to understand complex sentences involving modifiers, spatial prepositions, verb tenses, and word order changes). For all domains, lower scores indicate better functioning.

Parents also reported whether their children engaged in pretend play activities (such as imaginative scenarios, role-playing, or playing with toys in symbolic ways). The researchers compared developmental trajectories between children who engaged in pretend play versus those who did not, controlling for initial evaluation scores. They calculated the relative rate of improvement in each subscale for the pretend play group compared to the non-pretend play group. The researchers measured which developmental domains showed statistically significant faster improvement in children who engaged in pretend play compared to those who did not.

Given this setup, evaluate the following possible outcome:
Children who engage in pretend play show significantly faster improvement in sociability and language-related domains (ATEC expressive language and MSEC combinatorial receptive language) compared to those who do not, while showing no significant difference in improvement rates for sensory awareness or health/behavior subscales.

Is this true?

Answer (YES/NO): NO